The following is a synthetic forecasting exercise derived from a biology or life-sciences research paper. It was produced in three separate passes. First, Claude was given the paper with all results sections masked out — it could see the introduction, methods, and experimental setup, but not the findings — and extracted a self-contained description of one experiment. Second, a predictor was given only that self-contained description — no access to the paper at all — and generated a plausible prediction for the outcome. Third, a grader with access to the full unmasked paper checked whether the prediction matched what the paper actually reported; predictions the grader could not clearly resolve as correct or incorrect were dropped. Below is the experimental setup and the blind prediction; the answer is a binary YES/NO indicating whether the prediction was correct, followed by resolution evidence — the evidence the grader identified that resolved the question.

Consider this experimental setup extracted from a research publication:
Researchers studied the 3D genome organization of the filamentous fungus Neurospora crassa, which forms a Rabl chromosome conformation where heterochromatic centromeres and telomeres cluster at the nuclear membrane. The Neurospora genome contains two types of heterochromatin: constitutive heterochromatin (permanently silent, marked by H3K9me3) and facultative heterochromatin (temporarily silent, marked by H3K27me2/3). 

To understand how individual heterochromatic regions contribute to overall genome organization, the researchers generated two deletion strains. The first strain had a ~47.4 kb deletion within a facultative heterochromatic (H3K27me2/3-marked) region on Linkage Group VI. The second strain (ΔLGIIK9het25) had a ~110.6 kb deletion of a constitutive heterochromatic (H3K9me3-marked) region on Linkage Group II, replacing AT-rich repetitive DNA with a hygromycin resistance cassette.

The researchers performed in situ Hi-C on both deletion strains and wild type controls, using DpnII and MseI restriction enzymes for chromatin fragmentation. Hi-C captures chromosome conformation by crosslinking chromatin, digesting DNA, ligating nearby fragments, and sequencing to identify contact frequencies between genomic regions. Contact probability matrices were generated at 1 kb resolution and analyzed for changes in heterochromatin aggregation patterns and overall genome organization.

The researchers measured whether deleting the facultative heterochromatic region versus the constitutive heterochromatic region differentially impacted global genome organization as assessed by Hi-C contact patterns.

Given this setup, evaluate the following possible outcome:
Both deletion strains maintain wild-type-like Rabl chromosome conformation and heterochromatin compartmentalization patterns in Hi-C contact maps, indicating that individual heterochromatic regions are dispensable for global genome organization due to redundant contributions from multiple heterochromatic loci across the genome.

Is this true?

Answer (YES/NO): NO